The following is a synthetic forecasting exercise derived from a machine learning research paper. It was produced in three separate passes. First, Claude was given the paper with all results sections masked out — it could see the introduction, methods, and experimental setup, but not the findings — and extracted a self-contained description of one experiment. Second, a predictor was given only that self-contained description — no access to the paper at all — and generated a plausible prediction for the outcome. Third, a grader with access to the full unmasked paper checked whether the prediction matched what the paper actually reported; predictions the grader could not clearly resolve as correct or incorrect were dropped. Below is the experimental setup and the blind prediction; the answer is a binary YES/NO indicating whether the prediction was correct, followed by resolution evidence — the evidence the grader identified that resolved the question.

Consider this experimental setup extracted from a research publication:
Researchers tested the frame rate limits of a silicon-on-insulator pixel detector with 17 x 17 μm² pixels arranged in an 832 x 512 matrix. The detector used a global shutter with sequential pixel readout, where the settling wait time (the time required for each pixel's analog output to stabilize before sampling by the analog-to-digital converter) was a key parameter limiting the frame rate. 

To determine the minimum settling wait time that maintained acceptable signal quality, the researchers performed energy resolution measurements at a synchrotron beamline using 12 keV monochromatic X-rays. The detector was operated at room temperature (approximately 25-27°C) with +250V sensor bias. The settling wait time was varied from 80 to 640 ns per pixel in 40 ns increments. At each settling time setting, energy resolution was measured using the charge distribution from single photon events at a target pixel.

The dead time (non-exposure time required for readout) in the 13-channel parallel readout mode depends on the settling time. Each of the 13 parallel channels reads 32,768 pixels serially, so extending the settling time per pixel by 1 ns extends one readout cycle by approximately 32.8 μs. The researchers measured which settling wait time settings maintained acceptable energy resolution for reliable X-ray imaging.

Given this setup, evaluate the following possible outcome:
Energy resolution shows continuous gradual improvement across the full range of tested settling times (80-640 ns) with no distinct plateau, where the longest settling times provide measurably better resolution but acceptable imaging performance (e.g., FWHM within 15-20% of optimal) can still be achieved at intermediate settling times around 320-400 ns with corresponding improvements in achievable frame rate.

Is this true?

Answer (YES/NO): NO